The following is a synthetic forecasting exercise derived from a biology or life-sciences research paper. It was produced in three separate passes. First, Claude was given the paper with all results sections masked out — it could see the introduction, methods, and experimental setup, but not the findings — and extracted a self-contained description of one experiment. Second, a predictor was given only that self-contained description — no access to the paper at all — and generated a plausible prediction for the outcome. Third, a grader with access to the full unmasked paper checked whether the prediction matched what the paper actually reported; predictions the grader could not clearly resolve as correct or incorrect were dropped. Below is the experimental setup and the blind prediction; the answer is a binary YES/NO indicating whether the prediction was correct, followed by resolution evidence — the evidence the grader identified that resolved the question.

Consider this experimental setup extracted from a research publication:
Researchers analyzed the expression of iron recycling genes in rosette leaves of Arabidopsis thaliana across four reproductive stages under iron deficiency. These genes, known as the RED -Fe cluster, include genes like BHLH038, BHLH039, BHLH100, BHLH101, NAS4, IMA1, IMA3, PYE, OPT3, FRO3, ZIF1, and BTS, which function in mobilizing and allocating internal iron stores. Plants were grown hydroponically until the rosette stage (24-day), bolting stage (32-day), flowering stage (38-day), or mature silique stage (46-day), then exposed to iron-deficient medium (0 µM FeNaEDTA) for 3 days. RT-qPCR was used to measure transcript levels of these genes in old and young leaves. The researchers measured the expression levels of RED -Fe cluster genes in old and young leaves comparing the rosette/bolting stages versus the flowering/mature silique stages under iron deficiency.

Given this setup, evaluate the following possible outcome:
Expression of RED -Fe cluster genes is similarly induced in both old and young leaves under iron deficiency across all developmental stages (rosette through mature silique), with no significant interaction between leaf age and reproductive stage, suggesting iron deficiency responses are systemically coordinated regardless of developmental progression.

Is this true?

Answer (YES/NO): NO